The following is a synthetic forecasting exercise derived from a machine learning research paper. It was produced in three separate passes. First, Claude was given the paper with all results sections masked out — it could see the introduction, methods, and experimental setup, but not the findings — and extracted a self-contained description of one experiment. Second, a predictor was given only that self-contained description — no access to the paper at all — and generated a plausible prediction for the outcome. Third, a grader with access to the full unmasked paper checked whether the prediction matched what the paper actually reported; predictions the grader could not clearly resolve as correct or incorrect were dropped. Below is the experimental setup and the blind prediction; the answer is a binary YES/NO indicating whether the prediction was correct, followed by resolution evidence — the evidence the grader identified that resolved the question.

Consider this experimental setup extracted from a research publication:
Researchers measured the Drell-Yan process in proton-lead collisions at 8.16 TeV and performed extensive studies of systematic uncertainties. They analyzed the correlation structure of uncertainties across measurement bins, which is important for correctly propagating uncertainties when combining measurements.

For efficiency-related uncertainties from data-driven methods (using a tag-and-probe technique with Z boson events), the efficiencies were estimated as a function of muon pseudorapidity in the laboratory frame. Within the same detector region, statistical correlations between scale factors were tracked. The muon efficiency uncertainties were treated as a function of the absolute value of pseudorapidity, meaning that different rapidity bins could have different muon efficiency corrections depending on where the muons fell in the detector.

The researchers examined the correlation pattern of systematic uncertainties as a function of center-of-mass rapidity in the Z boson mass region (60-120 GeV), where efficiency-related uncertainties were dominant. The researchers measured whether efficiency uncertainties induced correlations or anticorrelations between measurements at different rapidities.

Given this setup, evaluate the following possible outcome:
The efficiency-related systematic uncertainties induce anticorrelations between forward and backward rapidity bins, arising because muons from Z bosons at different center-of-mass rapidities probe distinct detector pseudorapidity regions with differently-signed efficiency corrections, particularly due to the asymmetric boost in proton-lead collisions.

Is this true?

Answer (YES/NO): YES